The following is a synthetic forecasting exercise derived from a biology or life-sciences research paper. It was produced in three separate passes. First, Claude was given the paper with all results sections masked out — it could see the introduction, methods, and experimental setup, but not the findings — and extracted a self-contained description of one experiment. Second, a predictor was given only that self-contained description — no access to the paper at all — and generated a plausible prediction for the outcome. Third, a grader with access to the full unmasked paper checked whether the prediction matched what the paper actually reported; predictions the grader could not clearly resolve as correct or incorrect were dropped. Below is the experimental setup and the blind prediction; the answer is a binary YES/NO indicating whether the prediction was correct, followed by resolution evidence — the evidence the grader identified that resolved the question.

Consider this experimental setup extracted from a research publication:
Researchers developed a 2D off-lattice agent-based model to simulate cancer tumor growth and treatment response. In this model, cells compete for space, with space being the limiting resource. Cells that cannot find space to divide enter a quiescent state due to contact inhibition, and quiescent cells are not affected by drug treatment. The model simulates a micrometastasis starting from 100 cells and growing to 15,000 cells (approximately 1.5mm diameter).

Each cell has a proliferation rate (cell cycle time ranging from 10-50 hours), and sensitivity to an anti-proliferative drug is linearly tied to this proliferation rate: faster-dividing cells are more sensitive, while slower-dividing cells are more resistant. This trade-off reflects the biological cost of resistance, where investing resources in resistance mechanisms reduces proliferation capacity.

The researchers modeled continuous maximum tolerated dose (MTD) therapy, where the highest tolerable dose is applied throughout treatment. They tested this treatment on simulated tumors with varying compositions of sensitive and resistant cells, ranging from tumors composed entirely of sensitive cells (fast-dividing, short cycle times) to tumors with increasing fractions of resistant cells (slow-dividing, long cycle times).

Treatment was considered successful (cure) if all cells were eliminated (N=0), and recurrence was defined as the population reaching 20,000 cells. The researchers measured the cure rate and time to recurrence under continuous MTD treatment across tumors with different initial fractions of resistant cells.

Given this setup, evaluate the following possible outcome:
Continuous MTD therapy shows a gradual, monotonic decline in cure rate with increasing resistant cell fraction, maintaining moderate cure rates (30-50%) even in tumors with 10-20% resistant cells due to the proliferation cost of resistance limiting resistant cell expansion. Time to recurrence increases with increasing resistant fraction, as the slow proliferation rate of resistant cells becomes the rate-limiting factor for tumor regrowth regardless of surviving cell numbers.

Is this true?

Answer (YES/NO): NO